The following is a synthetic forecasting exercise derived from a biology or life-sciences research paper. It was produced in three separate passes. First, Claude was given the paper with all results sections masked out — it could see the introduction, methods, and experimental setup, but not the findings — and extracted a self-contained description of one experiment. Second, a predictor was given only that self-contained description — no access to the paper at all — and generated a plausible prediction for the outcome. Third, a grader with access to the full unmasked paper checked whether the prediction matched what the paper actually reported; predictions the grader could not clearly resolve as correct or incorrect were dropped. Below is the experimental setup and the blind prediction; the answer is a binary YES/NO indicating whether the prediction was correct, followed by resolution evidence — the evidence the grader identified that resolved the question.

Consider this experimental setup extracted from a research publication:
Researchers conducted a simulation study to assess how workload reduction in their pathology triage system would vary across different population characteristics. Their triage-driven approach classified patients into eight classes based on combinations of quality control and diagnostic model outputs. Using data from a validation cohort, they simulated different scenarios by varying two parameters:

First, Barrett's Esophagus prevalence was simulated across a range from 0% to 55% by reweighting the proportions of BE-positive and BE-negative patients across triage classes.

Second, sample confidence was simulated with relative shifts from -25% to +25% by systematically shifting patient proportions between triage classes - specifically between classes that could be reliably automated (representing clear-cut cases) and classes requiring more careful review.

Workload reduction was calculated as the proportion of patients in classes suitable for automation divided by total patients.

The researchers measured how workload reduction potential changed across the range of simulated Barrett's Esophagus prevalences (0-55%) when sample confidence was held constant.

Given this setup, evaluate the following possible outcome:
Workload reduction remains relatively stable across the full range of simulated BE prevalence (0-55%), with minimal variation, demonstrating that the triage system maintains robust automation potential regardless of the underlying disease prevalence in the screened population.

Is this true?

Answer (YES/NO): NO